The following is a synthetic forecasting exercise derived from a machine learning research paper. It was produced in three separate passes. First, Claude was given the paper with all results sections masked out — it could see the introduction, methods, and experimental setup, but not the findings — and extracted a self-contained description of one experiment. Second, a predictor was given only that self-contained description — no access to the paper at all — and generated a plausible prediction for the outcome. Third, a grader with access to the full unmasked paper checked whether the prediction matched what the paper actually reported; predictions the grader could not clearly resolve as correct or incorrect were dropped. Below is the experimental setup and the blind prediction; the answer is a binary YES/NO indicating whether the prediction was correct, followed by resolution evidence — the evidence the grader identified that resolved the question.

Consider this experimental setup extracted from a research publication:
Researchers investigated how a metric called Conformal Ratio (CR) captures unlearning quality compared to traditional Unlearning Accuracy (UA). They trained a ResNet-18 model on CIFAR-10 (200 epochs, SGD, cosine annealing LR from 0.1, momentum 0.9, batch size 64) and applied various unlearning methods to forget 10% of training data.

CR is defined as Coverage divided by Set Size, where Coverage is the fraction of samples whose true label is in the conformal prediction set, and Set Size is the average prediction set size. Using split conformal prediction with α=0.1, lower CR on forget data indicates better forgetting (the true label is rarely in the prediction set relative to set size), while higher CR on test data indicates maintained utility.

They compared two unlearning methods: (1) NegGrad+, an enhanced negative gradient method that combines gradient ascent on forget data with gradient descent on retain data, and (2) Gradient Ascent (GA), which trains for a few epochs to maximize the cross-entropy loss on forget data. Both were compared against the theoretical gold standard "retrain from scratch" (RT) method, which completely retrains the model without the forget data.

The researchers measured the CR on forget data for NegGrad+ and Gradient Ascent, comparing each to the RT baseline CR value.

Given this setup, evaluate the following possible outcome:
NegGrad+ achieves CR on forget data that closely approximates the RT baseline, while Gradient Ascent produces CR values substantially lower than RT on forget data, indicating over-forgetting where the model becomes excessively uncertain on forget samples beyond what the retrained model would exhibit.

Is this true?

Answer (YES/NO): NO